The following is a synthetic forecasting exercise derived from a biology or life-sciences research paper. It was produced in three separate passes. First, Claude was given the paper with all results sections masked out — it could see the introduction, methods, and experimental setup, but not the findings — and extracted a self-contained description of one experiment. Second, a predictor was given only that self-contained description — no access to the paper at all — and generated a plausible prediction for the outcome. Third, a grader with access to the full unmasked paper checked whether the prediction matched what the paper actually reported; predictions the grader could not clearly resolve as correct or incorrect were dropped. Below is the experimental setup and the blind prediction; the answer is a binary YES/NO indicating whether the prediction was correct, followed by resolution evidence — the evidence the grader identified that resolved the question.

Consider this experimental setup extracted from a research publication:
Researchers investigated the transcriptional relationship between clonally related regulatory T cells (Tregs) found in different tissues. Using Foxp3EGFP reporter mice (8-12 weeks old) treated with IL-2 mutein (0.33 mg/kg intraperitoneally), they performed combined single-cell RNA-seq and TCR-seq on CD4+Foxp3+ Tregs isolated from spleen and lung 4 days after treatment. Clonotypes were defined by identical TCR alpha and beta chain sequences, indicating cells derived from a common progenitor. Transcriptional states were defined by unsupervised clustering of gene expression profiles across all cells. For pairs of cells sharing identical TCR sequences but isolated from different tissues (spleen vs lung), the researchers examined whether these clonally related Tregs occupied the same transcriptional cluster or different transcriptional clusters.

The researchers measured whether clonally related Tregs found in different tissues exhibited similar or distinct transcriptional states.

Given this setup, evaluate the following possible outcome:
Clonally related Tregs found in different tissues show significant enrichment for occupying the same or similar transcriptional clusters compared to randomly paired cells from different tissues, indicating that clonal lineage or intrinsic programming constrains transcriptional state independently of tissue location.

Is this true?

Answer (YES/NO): NO